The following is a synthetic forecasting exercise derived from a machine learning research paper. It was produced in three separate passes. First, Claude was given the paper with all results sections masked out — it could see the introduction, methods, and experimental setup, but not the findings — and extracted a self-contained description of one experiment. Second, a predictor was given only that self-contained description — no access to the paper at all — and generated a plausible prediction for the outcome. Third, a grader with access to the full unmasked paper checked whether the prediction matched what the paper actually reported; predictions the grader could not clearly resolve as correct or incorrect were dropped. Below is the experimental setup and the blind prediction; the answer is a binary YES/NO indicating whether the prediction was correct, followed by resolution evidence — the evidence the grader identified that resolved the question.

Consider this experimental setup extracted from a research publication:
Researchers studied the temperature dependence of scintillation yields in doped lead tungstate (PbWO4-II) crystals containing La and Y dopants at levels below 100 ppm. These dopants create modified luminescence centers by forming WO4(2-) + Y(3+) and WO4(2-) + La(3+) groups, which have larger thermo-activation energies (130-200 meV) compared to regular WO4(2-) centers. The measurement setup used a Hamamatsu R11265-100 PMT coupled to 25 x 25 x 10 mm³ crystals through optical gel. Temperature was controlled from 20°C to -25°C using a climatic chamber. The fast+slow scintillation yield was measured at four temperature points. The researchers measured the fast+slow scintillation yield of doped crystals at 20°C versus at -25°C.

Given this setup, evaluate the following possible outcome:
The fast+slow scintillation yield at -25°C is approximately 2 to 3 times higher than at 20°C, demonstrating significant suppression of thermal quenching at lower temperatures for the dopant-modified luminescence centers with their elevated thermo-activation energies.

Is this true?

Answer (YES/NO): NO